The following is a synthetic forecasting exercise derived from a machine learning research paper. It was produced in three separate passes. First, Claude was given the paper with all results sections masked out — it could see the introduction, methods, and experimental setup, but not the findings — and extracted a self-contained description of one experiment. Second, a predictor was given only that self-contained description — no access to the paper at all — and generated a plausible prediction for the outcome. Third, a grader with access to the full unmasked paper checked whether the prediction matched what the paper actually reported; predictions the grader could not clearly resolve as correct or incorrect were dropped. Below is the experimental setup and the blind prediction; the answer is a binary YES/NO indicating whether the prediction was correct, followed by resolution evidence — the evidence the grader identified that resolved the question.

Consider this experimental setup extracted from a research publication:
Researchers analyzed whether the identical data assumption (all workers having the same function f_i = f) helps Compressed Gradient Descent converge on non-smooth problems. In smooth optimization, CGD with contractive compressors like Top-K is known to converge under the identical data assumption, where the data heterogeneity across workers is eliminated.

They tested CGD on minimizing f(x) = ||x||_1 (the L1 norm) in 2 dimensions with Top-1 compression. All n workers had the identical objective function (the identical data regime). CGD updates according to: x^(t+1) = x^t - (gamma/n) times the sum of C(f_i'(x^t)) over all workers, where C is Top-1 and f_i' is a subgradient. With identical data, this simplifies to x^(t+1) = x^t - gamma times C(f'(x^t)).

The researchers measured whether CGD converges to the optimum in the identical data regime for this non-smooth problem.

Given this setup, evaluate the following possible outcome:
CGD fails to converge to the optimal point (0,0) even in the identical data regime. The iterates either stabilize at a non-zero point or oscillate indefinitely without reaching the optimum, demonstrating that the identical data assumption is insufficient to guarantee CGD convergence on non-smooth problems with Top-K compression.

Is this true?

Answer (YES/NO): YES